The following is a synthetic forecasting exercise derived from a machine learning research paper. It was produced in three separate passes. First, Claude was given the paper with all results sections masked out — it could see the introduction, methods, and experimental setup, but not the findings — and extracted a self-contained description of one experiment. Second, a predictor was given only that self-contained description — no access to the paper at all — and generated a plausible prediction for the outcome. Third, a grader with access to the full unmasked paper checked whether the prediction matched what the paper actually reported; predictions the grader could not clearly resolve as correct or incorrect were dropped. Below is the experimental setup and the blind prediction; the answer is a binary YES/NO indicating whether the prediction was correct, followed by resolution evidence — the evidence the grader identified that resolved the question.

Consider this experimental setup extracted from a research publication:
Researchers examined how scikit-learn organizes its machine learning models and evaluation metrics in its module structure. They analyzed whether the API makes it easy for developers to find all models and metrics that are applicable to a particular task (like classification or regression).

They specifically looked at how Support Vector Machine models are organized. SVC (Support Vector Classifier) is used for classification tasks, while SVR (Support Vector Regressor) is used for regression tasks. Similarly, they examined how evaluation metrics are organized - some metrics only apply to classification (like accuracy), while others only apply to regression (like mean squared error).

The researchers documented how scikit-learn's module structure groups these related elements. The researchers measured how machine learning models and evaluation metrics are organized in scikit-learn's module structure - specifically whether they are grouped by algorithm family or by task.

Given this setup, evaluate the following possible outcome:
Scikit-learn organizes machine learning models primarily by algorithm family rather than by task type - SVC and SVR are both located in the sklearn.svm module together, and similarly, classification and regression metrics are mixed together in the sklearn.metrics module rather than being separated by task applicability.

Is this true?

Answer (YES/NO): YES